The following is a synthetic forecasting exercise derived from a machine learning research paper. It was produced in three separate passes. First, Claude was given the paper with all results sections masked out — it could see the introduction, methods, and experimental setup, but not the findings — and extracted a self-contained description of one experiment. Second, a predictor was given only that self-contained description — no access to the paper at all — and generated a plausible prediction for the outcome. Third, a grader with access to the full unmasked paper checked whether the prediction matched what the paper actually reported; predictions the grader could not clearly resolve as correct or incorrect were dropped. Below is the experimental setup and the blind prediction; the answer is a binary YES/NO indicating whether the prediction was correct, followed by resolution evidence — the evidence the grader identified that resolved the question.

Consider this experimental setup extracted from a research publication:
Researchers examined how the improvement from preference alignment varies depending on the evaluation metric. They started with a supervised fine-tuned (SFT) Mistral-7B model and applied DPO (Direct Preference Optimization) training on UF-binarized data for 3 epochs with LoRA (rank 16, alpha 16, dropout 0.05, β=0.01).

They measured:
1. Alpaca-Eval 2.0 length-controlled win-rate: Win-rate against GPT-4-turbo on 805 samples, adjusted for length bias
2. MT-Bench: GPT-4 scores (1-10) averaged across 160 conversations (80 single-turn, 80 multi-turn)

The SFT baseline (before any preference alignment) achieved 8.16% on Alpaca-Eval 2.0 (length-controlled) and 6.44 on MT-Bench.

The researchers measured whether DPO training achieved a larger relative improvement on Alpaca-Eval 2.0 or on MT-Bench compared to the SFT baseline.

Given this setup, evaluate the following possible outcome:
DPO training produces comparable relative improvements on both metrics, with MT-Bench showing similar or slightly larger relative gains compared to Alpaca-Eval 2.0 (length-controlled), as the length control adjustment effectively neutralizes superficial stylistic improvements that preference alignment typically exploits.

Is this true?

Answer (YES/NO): NO